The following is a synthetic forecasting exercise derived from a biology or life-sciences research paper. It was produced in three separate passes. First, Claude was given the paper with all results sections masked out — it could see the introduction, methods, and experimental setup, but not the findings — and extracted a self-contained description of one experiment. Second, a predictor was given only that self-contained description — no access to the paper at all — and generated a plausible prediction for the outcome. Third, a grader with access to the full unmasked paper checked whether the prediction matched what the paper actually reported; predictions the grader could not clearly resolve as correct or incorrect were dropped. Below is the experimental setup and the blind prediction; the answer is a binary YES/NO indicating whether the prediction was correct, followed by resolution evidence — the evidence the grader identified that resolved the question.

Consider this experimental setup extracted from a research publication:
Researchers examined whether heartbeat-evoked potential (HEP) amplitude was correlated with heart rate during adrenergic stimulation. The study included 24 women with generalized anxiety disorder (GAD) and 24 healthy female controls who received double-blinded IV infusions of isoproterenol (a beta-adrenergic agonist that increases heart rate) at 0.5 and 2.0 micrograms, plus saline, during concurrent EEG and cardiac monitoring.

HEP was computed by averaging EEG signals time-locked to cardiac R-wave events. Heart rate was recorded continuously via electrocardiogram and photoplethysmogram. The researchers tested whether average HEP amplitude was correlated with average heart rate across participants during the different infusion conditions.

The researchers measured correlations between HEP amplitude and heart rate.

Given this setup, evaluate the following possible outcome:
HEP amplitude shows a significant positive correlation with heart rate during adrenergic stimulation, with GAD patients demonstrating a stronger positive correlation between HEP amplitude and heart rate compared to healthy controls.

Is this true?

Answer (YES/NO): NO